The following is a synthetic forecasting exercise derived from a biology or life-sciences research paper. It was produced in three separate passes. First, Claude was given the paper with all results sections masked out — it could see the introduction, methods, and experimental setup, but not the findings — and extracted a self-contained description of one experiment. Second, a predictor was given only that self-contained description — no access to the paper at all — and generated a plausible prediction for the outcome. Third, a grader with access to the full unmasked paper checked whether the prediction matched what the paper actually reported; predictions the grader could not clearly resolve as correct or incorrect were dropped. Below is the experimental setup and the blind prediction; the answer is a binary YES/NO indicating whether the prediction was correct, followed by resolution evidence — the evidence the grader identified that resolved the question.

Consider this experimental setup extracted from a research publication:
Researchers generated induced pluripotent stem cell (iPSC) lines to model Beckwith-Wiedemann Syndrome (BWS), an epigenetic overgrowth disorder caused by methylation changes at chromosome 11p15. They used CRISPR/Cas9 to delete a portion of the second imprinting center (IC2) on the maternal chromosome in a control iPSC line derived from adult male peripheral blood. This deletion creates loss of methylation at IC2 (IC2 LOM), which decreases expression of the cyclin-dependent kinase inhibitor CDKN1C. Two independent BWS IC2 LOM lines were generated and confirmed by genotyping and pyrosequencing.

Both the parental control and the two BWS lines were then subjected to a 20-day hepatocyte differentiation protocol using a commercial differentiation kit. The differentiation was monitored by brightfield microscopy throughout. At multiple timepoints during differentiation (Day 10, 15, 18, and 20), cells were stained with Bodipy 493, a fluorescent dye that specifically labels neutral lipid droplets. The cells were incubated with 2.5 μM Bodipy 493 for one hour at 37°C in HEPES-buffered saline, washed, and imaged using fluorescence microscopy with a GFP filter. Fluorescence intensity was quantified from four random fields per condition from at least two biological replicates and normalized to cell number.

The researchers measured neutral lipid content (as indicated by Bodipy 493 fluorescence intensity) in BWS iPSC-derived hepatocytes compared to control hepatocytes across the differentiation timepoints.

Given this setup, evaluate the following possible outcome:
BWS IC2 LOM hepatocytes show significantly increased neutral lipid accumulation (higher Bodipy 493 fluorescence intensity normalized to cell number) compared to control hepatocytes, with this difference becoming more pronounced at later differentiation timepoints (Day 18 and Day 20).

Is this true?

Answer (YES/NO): NO